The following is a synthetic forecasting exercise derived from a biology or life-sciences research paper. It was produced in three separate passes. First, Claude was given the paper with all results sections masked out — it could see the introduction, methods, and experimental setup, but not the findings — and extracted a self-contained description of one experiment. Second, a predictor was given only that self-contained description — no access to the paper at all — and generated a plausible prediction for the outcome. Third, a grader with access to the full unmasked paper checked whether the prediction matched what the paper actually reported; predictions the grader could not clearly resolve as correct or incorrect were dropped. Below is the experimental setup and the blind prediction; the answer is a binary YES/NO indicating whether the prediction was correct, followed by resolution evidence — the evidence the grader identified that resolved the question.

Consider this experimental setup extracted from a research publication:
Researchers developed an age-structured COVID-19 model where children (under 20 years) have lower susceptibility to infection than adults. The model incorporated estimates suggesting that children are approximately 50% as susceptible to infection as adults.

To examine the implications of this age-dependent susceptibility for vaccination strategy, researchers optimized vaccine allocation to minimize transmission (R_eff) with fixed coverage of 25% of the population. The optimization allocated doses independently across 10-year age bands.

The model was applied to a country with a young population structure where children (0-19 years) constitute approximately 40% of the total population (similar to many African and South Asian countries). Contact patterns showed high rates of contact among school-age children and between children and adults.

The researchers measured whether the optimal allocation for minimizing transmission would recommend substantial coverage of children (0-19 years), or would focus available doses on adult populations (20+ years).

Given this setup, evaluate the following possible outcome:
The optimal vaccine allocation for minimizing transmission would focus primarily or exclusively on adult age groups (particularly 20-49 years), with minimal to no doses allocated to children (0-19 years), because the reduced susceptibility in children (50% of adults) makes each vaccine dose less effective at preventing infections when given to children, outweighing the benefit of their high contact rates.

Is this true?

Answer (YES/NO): NO